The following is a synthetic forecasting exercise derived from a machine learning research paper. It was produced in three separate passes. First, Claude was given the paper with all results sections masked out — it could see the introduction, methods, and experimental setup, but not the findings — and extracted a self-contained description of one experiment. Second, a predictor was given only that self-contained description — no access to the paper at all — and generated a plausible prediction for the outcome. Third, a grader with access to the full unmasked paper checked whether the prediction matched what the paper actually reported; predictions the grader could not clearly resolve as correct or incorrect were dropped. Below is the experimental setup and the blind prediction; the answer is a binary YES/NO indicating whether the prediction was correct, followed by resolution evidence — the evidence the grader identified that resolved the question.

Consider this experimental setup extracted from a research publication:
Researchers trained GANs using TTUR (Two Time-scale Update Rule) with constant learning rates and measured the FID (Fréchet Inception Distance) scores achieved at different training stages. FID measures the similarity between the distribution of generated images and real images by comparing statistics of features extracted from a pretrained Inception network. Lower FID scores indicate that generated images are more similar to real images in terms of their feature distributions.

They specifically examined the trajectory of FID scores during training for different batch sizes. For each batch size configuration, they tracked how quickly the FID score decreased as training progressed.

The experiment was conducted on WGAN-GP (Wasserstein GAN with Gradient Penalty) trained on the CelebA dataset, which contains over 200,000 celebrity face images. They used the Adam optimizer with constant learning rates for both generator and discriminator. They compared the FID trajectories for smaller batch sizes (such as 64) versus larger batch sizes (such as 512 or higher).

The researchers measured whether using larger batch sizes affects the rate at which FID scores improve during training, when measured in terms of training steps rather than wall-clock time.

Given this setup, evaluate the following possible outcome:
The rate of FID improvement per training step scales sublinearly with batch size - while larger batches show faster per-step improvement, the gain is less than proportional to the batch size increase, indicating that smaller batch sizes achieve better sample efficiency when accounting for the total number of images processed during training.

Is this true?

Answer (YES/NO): NO